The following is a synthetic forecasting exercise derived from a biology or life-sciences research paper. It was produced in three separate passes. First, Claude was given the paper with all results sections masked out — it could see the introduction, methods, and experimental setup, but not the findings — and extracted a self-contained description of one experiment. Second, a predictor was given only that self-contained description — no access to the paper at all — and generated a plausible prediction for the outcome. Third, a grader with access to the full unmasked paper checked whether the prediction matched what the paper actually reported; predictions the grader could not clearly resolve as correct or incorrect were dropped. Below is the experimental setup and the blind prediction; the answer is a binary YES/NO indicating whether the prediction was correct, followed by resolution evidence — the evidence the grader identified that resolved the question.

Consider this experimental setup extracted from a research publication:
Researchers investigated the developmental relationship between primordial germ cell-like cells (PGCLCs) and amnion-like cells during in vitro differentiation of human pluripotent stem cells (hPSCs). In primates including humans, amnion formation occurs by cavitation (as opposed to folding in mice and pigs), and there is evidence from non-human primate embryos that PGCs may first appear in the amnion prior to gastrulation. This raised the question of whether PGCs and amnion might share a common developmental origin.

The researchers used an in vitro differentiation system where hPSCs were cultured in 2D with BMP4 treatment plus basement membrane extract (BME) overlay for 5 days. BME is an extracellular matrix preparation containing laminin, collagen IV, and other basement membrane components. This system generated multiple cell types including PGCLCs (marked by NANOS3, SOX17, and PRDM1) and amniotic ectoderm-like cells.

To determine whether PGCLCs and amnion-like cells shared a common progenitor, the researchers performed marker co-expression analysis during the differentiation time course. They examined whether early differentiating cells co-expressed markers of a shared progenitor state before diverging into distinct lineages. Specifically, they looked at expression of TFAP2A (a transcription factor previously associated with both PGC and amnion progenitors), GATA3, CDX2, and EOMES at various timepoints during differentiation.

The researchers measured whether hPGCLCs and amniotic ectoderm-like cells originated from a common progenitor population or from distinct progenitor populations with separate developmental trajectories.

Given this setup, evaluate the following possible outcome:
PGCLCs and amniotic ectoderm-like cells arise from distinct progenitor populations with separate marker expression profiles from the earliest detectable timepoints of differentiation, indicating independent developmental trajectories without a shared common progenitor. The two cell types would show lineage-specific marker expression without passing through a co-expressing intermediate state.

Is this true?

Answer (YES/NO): NO